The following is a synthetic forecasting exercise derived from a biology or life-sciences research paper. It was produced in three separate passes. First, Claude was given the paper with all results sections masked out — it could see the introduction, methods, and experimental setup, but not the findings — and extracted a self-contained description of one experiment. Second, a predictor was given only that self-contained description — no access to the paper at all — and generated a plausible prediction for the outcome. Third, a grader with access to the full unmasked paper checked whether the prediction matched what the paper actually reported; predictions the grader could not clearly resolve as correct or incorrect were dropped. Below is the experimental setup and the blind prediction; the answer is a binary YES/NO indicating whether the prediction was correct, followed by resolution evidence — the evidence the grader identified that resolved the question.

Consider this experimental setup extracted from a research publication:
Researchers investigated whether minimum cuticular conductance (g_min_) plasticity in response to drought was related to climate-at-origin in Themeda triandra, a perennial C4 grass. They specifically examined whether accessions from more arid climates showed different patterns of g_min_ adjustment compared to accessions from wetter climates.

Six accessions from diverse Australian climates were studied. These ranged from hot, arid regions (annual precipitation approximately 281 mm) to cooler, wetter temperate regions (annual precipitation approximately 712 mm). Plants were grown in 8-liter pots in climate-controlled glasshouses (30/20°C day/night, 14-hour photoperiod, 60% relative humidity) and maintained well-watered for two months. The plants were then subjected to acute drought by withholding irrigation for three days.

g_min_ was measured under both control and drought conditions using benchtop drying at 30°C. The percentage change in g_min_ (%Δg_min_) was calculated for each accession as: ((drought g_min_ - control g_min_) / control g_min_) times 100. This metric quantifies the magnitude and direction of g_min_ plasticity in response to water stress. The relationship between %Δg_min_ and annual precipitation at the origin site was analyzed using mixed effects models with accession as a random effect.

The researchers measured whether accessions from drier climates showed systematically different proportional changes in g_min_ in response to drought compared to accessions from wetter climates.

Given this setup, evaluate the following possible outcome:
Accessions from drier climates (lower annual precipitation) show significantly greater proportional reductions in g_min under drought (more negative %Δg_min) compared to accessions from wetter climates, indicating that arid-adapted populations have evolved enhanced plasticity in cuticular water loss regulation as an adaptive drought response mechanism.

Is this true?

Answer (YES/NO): NO